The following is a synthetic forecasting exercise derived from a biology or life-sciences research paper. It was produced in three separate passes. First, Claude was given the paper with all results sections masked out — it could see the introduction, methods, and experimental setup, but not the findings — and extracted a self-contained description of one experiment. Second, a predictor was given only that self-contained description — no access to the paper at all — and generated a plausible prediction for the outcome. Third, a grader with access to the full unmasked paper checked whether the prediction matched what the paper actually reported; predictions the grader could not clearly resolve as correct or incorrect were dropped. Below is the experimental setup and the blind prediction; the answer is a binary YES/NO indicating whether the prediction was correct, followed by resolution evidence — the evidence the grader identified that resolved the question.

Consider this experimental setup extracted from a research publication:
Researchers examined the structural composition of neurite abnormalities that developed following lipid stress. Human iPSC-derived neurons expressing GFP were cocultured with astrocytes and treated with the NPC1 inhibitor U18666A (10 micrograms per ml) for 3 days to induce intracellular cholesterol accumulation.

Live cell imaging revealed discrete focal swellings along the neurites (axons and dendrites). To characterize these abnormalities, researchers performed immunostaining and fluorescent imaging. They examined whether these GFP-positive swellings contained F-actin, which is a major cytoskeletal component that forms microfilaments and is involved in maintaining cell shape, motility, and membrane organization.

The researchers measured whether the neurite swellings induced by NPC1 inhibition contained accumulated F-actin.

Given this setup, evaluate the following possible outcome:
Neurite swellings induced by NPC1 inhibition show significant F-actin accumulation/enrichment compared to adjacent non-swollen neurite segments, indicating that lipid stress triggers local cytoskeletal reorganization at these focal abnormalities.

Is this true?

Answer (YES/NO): YES